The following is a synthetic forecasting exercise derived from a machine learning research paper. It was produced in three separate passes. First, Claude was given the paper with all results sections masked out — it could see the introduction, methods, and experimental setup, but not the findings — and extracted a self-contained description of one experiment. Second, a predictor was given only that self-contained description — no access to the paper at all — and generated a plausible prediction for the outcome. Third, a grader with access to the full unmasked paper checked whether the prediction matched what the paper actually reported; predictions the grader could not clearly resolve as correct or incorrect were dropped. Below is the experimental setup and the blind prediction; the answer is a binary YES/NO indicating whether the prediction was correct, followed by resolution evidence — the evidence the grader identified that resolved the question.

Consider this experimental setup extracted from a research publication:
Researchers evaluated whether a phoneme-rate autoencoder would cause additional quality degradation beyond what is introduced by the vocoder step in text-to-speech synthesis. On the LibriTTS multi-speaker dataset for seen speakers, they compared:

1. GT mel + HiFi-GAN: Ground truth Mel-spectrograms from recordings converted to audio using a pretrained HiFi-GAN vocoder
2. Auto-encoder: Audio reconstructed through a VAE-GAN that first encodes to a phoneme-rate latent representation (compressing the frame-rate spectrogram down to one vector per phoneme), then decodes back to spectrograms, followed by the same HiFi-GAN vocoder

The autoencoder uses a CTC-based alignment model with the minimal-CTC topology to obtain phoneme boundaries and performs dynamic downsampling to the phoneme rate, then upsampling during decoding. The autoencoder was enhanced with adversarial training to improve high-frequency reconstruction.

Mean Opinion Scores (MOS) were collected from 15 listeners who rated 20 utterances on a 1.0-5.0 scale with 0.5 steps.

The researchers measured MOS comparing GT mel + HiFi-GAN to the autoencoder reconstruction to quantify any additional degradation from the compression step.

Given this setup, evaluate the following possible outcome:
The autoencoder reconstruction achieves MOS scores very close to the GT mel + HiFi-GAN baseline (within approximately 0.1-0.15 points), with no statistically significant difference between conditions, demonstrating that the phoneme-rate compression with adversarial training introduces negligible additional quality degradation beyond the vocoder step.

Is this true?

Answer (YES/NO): YES